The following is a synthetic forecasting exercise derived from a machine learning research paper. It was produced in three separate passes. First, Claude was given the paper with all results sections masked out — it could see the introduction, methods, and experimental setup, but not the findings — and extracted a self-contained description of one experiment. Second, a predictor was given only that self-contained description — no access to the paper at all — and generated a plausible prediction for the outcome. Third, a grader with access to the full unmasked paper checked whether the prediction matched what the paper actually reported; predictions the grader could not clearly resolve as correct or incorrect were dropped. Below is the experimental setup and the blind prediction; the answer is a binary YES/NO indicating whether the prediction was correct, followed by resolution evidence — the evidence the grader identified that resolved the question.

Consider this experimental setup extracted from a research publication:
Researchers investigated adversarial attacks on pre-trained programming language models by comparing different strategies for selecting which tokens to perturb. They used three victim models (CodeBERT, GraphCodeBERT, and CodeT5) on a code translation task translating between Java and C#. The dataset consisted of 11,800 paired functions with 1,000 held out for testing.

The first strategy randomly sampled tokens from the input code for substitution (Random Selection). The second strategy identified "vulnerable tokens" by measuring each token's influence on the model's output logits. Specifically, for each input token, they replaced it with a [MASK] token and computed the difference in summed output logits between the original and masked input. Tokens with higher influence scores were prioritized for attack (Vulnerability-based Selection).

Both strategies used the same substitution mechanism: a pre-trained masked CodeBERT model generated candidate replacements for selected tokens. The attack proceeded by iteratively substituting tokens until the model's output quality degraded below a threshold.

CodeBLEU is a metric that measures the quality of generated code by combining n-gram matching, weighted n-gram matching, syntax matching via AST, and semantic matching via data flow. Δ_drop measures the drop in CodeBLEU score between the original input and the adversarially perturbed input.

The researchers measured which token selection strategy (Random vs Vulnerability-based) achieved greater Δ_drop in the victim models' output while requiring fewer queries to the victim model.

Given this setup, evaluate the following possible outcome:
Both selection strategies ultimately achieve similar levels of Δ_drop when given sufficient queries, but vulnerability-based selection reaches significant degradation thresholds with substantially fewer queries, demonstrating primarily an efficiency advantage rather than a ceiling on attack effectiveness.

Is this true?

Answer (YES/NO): NO